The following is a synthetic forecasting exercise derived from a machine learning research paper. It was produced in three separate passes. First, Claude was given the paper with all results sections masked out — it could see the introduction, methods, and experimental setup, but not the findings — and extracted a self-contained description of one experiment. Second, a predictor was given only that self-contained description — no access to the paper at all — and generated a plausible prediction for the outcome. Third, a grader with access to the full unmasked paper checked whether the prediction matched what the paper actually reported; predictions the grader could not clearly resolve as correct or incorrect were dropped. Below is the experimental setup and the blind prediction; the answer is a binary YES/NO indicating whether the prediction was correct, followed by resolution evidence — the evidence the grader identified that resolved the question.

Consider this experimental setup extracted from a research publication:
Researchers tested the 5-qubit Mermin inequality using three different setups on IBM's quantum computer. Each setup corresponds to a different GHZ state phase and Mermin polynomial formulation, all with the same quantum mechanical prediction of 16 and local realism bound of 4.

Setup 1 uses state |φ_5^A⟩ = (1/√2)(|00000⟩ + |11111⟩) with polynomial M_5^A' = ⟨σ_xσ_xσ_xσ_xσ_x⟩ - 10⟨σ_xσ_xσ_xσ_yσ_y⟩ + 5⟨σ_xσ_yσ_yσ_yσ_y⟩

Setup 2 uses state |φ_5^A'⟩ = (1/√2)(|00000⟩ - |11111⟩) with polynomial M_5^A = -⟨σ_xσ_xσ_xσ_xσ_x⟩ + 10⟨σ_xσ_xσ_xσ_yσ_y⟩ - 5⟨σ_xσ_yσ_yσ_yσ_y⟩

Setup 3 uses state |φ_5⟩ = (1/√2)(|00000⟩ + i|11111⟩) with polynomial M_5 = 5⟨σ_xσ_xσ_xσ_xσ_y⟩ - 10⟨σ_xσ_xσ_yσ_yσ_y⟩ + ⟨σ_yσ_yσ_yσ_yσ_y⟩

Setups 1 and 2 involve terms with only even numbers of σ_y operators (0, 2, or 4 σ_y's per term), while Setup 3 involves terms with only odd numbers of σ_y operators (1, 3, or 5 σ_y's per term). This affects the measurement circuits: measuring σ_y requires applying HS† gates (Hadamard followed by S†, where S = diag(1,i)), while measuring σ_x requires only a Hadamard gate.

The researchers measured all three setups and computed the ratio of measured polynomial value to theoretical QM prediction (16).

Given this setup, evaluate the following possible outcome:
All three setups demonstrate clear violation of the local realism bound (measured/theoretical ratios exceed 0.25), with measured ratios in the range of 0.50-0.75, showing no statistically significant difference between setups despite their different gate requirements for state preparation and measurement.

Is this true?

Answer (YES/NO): NO